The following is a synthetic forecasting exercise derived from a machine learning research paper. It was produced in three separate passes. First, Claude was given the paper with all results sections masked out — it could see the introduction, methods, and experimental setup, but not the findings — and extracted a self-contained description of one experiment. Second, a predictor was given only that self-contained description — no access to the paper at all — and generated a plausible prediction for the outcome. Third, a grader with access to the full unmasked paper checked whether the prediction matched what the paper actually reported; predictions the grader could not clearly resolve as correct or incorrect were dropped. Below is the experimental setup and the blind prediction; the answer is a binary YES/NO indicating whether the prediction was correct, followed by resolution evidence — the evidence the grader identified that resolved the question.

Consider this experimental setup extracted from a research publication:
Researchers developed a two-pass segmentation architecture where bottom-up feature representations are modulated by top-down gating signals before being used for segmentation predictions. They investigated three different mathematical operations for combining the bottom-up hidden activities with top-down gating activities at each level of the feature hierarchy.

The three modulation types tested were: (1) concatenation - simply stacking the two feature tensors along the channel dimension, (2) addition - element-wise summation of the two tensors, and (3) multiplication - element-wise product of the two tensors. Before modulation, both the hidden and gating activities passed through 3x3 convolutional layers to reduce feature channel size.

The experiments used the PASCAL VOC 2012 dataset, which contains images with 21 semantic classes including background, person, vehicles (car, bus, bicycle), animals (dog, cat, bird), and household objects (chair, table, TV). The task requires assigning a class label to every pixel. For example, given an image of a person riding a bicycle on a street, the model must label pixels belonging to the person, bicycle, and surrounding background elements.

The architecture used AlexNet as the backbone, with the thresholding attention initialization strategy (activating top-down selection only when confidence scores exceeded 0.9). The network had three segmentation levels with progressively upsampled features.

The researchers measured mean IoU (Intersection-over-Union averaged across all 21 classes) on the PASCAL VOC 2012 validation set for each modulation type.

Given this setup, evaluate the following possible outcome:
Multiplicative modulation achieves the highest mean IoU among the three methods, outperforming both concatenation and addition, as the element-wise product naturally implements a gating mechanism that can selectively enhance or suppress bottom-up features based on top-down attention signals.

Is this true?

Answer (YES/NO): YES